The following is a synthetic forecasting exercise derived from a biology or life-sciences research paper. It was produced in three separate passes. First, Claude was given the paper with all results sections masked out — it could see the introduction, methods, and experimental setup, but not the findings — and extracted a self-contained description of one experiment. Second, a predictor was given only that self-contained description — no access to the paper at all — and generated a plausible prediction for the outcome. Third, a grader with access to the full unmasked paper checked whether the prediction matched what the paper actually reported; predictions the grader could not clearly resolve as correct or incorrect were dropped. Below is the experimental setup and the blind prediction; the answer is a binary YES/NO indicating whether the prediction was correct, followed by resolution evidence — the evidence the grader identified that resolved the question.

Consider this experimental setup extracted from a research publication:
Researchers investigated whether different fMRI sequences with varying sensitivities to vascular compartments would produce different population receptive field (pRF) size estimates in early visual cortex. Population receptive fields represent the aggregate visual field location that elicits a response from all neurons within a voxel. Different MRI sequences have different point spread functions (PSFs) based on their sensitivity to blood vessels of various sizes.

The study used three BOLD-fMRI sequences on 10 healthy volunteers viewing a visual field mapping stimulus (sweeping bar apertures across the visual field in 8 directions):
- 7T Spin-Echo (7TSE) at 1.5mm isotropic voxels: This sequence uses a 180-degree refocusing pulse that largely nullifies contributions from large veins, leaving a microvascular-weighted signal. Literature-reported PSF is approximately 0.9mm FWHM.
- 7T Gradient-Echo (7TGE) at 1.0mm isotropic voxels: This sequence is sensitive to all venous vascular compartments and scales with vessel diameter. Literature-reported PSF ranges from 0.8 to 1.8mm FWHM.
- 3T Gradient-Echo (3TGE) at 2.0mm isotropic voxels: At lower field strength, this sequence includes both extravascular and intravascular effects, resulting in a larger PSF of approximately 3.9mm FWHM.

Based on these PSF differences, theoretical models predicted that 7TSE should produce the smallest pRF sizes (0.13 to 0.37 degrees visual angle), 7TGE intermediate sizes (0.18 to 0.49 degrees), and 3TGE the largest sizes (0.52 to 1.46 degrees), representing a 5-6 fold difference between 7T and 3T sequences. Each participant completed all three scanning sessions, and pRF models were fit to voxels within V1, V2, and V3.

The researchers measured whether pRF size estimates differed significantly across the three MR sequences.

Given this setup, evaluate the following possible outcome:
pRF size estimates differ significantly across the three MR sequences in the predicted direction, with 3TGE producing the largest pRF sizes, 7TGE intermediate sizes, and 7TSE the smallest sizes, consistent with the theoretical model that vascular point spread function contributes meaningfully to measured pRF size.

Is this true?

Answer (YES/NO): NO